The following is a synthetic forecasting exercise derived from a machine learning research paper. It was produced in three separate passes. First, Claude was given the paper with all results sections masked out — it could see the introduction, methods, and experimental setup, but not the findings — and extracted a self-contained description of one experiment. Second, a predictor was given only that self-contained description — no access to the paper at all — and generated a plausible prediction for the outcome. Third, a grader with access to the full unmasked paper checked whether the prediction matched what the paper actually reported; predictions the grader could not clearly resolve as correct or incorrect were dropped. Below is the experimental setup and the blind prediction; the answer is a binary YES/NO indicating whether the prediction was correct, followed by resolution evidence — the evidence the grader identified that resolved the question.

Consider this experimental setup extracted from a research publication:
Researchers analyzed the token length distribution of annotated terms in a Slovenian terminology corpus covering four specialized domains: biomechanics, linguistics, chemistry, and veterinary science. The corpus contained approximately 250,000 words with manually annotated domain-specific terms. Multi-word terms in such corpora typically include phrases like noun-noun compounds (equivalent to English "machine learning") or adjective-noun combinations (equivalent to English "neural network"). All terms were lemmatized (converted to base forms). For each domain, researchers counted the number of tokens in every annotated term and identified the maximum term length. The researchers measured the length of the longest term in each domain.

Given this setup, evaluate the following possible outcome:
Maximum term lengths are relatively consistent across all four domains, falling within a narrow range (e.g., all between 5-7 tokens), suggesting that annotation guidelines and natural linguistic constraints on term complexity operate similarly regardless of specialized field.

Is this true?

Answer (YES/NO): NO